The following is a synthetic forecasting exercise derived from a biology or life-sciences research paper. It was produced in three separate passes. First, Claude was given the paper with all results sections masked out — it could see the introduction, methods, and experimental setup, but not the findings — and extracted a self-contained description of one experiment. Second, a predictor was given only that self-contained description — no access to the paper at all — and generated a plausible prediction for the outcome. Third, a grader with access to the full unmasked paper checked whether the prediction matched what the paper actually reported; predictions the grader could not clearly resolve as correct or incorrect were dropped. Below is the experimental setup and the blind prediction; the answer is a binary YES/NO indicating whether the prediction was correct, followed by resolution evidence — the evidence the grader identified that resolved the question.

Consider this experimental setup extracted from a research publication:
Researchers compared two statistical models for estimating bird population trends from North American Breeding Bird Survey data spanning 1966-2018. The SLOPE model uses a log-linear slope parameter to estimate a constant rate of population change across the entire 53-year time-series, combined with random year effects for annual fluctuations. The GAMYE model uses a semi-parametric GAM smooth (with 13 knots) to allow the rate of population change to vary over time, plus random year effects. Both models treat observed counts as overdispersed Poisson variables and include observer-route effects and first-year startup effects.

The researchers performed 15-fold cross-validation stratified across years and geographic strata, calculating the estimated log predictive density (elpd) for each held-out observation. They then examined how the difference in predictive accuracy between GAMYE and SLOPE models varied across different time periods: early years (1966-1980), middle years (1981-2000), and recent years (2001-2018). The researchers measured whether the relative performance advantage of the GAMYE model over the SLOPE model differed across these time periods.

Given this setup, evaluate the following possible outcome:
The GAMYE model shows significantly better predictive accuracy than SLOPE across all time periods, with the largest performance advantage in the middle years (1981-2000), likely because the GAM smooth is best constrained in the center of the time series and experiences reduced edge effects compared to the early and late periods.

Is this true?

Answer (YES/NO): NO